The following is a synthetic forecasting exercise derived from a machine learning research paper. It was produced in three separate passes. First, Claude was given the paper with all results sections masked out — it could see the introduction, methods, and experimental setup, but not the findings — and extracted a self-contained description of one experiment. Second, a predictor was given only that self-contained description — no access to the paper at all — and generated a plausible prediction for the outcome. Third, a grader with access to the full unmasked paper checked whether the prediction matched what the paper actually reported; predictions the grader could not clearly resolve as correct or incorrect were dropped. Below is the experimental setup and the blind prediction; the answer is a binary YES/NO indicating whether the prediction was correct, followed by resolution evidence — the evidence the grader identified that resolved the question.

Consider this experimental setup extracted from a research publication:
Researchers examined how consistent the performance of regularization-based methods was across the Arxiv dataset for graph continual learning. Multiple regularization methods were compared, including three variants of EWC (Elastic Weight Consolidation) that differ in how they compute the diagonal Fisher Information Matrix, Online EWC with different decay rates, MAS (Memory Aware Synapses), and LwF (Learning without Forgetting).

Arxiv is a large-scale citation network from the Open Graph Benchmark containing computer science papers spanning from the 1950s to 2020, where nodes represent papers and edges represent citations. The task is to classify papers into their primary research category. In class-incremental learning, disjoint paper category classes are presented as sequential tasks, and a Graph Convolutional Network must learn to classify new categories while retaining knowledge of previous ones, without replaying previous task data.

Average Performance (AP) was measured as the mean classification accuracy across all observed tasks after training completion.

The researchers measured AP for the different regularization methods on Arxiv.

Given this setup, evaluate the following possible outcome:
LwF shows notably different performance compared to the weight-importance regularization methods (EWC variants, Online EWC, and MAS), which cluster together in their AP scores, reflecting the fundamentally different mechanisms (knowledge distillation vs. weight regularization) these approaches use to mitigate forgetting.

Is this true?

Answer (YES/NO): NO